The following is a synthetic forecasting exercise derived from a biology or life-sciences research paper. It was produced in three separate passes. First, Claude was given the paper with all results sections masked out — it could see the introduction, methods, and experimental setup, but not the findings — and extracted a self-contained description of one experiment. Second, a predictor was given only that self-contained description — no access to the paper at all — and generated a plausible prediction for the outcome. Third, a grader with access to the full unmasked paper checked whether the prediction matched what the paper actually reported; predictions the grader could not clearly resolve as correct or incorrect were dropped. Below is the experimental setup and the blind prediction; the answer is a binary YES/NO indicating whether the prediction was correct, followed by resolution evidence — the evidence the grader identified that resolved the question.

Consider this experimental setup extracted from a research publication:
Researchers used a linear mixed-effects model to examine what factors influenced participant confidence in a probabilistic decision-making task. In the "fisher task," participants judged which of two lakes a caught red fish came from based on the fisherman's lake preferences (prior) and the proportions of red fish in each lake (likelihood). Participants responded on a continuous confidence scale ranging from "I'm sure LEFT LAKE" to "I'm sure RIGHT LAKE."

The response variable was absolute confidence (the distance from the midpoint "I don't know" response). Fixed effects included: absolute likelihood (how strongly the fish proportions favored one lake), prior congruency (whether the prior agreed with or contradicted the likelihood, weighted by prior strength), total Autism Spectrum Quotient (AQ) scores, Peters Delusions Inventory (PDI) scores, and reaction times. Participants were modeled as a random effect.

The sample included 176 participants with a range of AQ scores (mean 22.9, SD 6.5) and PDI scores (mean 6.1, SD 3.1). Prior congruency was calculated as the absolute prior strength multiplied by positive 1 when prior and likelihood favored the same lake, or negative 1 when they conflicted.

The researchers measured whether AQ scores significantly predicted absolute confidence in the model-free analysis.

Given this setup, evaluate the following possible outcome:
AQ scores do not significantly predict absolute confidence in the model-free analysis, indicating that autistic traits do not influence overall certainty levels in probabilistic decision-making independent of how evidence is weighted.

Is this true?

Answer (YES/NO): YES